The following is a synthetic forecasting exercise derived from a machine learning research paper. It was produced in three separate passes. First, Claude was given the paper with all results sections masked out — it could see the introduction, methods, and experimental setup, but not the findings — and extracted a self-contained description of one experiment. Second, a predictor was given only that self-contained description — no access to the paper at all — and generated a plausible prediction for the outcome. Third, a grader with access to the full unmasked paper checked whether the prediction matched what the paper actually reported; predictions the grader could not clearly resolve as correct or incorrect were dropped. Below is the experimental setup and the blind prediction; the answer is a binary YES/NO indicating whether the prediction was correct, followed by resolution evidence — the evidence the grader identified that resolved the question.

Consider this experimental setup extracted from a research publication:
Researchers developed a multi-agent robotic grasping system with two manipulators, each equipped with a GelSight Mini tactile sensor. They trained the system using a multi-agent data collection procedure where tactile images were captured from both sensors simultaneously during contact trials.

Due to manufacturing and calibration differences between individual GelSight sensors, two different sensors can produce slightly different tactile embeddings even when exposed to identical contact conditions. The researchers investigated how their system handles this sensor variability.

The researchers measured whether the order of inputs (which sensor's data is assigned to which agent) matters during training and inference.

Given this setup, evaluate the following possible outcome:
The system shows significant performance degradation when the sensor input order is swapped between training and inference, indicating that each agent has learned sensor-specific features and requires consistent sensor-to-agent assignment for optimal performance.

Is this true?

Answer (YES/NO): YES